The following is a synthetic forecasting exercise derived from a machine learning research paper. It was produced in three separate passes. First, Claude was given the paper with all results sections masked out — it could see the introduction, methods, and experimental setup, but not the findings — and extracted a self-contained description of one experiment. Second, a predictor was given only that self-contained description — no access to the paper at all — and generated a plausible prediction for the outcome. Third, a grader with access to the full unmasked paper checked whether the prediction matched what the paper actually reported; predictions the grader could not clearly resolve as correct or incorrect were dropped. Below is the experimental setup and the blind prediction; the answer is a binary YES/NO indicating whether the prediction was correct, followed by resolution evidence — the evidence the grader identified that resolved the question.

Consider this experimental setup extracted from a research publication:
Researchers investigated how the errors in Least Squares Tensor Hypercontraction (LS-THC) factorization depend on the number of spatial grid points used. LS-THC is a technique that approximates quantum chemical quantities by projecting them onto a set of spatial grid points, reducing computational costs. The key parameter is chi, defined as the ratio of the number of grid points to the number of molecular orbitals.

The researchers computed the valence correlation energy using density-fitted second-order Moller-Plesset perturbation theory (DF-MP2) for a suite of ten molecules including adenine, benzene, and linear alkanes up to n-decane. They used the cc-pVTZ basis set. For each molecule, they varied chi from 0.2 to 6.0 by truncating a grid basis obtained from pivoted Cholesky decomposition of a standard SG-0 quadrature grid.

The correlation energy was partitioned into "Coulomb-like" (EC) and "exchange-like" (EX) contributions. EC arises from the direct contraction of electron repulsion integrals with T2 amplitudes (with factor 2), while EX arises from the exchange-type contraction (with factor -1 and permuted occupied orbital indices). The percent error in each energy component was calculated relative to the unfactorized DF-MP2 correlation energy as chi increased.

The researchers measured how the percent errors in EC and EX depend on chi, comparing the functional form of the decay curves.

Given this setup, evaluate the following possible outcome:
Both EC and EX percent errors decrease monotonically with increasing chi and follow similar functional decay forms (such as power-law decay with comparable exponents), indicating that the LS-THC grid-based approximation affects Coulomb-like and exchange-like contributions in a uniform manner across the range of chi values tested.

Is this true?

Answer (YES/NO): NO